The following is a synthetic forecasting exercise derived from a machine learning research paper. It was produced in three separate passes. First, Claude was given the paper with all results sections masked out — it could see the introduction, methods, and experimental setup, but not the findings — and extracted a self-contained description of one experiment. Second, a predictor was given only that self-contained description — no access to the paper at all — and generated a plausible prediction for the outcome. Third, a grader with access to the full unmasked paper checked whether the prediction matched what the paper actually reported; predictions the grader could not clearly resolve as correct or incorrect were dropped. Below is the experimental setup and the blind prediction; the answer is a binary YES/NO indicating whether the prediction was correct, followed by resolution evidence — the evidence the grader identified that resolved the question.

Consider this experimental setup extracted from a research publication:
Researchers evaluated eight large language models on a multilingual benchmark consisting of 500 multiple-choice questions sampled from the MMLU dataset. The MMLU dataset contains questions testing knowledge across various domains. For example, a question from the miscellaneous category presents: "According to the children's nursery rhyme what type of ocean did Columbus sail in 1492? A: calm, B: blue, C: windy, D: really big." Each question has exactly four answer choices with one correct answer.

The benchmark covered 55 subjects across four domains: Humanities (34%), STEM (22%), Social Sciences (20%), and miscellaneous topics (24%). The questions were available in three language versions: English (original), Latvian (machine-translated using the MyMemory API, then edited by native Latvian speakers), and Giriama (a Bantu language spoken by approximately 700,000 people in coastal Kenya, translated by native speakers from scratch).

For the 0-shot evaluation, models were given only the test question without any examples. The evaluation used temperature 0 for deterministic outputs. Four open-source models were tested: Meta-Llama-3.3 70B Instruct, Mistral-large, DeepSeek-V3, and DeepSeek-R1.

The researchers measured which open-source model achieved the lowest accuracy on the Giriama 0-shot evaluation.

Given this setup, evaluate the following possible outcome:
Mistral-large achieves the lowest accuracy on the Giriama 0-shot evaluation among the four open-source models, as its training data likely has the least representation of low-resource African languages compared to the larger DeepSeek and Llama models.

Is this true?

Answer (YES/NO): YES